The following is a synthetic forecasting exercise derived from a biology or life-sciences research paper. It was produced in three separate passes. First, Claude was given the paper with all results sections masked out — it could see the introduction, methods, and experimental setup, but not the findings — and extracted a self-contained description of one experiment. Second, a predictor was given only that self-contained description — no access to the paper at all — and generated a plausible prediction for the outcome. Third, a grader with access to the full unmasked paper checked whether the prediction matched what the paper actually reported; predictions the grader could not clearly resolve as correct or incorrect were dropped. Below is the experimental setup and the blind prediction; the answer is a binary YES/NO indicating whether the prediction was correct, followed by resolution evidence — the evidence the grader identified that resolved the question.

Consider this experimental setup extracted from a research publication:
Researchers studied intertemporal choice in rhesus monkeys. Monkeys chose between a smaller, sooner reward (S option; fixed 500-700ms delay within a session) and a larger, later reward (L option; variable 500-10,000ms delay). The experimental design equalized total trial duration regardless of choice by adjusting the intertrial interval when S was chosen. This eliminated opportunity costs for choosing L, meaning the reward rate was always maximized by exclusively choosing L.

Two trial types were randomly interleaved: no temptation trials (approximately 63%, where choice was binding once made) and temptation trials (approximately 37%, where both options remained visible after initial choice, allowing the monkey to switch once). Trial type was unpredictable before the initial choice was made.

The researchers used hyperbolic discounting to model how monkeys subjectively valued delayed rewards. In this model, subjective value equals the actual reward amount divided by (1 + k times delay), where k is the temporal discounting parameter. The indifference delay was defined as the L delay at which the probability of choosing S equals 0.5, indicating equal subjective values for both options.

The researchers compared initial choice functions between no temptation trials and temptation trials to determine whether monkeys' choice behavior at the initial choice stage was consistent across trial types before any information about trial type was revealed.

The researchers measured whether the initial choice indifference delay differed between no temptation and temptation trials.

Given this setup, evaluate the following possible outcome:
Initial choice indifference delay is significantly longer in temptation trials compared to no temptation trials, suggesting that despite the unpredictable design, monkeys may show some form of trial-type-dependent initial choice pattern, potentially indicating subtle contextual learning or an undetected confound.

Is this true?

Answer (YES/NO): YES